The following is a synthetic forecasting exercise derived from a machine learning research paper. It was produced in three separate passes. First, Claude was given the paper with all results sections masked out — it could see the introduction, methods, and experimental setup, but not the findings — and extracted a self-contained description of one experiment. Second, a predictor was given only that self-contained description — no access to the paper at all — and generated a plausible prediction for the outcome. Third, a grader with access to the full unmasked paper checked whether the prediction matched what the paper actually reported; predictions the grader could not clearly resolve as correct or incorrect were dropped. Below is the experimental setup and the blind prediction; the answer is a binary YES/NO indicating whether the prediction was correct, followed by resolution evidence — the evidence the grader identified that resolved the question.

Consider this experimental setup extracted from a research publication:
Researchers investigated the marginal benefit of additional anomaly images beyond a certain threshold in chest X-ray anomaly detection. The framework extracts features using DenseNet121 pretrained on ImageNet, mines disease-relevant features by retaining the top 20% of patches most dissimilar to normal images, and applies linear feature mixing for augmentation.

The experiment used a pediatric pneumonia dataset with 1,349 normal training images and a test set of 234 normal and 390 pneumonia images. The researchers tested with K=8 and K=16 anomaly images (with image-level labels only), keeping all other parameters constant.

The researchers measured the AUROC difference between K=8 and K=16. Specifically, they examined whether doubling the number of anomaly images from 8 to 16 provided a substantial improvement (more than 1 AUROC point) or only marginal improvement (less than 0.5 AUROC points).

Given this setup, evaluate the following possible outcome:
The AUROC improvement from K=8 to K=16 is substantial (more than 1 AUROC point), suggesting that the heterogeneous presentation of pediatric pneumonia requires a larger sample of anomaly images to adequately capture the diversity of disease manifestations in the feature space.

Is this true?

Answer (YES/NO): NO